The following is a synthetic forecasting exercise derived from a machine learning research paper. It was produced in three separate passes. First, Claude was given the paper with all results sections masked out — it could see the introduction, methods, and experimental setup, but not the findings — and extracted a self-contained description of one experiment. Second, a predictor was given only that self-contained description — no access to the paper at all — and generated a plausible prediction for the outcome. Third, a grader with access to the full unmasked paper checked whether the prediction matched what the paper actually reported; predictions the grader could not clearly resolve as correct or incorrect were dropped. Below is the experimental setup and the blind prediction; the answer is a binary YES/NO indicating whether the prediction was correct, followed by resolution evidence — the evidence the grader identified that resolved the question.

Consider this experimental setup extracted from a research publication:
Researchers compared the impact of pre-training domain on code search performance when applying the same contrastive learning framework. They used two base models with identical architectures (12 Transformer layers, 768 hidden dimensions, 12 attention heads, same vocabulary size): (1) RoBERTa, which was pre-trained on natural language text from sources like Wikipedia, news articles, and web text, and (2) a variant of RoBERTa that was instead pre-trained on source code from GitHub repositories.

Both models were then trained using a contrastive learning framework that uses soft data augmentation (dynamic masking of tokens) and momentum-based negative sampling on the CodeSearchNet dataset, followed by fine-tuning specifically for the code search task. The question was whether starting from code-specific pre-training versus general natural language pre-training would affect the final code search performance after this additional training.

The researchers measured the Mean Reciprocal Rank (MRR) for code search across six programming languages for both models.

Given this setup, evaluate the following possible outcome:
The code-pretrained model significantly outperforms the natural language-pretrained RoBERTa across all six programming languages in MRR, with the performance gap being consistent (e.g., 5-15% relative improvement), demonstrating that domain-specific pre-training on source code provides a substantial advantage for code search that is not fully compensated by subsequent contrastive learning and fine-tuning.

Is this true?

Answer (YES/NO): NO